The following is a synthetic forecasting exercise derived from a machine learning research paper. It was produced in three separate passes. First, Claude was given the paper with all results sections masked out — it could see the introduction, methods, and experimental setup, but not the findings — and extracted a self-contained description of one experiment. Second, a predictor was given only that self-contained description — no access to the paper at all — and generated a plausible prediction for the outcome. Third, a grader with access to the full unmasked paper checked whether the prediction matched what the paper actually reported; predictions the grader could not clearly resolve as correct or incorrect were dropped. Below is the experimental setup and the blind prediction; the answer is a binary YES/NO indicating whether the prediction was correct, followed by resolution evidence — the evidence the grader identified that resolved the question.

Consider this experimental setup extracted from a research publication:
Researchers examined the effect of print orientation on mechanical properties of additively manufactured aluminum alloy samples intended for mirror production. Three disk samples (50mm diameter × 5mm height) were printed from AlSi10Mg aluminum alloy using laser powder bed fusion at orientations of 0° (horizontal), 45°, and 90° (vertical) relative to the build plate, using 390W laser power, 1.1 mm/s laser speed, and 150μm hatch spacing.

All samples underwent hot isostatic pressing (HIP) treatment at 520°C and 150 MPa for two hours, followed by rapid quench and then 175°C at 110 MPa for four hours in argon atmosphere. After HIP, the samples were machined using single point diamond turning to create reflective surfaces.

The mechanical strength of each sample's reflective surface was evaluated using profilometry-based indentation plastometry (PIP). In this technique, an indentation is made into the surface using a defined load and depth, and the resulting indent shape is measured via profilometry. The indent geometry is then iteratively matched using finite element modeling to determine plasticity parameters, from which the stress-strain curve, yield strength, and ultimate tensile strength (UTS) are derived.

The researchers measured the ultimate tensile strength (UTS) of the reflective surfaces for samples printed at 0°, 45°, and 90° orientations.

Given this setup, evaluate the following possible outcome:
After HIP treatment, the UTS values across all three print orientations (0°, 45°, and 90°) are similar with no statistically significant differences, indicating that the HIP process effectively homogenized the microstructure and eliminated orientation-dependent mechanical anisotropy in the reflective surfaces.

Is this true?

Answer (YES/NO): NO